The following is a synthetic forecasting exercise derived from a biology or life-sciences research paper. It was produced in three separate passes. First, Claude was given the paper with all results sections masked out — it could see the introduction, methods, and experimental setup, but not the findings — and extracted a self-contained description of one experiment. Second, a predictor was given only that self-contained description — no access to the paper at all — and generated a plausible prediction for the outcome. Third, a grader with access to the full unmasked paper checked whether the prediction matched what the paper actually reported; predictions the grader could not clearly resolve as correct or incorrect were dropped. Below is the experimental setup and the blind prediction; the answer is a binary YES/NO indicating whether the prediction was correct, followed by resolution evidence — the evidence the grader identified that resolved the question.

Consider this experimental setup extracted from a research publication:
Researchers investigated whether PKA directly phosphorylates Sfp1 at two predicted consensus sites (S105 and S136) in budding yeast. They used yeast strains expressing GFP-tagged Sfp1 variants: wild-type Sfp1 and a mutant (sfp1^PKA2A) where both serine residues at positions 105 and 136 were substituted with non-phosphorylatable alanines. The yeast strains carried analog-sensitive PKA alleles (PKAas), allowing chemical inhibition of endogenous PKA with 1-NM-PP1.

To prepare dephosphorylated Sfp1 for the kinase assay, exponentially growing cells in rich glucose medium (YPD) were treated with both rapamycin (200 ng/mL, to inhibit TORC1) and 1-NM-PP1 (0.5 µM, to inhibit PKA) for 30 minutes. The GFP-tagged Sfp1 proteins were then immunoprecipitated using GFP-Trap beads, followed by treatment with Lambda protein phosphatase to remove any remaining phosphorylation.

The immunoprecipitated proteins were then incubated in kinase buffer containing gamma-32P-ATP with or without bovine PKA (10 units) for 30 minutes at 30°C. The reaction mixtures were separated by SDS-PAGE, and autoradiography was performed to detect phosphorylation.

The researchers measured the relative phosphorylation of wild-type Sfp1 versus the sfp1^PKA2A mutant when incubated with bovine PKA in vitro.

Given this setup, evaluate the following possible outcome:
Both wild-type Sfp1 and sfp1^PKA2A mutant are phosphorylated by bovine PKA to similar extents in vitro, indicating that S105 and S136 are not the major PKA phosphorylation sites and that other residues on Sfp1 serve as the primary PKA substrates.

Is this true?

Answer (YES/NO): NO